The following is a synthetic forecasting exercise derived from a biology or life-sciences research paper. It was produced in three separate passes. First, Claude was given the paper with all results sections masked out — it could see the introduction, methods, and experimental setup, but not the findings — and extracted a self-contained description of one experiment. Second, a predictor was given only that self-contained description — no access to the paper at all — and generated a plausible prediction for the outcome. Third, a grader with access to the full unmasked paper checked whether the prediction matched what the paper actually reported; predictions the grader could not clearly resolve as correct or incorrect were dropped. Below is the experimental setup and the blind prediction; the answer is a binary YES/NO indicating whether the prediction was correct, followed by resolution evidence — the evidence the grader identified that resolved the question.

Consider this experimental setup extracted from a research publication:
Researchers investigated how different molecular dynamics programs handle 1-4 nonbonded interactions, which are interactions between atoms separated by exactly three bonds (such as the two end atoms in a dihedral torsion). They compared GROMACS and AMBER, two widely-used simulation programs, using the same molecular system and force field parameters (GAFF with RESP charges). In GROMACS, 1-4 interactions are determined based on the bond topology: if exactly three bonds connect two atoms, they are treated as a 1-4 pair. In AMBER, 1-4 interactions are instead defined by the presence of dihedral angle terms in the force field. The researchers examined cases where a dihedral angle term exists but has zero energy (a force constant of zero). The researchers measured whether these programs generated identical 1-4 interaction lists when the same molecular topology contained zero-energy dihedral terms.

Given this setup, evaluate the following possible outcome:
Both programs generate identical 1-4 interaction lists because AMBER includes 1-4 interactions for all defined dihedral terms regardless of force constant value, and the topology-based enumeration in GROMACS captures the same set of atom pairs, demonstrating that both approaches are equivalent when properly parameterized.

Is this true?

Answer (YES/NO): YES